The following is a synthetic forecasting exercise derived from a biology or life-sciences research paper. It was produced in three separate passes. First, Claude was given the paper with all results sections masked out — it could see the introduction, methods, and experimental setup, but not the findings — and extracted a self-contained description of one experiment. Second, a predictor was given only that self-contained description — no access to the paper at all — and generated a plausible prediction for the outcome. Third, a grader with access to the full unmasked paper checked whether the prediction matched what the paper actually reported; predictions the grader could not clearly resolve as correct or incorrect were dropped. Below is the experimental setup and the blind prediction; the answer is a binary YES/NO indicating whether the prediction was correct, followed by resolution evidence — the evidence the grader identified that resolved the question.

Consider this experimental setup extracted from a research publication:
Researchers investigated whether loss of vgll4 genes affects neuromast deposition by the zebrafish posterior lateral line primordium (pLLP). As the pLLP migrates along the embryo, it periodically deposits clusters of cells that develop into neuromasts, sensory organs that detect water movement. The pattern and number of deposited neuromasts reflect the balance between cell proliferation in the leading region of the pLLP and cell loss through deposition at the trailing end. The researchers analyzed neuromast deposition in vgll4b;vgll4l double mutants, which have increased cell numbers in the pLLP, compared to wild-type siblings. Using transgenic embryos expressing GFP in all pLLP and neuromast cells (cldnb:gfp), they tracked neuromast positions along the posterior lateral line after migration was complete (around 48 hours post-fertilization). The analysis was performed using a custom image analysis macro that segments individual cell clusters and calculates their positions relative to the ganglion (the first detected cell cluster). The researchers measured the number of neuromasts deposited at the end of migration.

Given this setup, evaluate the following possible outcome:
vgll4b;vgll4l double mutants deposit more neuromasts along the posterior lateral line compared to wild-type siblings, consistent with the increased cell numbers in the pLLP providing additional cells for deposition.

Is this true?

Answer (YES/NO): NO